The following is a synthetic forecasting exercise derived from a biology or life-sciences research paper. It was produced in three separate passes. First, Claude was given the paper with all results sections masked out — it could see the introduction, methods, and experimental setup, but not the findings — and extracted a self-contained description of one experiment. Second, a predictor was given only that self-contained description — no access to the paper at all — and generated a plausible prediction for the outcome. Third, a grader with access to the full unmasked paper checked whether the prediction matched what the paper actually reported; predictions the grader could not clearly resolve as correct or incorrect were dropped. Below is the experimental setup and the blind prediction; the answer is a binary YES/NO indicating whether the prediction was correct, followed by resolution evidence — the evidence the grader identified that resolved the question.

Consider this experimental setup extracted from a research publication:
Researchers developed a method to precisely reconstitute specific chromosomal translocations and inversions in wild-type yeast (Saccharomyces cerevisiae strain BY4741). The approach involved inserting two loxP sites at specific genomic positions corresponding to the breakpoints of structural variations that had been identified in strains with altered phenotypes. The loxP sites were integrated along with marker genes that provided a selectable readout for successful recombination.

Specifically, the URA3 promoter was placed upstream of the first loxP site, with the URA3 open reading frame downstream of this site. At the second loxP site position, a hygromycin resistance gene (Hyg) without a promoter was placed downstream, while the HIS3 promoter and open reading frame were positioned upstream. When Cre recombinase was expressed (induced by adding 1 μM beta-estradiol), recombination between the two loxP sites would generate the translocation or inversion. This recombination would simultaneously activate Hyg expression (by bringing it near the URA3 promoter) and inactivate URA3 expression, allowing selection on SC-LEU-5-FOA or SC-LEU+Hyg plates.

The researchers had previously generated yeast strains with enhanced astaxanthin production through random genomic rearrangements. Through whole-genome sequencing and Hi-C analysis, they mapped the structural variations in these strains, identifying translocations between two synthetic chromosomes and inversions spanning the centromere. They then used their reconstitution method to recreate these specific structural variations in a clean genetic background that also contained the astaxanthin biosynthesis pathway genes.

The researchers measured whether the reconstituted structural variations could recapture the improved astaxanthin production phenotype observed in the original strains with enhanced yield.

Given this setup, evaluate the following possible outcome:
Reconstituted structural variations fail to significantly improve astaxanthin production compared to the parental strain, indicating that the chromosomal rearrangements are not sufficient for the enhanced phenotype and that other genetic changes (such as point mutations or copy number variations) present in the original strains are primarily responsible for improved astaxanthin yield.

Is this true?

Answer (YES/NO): NO